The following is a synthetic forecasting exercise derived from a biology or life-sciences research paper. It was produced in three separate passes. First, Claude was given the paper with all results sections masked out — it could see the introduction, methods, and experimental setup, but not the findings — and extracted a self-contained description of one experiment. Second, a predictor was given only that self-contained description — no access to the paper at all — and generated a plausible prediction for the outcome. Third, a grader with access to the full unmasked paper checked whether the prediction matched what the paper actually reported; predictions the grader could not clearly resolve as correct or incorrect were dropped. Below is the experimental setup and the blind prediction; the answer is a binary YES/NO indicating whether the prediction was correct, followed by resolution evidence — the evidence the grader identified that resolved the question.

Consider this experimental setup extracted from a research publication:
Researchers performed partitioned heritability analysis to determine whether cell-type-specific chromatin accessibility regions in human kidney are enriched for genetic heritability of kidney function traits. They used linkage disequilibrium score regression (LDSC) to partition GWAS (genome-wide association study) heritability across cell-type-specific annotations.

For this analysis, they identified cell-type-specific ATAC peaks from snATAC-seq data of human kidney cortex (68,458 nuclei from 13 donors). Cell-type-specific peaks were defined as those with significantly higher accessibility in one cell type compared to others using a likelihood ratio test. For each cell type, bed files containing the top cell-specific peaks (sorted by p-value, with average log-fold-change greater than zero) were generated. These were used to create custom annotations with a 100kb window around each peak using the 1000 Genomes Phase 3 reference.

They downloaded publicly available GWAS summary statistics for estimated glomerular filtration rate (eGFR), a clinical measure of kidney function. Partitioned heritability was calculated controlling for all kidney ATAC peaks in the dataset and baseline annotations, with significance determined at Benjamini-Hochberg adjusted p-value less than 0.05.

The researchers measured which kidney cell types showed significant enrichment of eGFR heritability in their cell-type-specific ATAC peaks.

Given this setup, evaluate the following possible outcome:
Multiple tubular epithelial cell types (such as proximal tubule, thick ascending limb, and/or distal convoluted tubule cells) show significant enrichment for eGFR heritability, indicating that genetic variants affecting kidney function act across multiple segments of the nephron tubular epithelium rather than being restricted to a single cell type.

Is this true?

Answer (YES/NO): NO